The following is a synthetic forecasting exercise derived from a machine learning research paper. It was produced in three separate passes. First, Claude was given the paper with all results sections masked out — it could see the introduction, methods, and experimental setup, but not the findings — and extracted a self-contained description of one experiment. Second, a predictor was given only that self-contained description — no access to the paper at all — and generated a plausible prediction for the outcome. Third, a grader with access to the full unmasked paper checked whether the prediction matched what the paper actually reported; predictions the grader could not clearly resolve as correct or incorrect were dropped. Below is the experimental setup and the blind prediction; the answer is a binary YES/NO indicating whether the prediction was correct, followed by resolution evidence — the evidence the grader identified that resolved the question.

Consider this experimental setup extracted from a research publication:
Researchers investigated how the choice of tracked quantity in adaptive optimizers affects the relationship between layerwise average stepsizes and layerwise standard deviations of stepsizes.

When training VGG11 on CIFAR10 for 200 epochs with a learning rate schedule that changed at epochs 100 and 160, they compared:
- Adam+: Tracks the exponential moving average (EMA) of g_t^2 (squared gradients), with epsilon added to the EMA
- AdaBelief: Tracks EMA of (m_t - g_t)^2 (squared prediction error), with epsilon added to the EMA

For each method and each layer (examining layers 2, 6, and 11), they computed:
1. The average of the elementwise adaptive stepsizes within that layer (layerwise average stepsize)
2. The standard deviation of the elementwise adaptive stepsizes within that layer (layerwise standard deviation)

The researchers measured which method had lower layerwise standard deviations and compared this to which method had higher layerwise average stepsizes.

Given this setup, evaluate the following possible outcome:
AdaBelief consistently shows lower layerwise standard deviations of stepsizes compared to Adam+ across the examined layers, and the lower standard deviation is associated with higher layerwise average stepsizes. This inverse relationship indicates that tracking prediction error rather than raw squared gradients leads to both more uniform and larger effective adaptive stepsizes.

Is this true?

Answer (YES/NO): YES